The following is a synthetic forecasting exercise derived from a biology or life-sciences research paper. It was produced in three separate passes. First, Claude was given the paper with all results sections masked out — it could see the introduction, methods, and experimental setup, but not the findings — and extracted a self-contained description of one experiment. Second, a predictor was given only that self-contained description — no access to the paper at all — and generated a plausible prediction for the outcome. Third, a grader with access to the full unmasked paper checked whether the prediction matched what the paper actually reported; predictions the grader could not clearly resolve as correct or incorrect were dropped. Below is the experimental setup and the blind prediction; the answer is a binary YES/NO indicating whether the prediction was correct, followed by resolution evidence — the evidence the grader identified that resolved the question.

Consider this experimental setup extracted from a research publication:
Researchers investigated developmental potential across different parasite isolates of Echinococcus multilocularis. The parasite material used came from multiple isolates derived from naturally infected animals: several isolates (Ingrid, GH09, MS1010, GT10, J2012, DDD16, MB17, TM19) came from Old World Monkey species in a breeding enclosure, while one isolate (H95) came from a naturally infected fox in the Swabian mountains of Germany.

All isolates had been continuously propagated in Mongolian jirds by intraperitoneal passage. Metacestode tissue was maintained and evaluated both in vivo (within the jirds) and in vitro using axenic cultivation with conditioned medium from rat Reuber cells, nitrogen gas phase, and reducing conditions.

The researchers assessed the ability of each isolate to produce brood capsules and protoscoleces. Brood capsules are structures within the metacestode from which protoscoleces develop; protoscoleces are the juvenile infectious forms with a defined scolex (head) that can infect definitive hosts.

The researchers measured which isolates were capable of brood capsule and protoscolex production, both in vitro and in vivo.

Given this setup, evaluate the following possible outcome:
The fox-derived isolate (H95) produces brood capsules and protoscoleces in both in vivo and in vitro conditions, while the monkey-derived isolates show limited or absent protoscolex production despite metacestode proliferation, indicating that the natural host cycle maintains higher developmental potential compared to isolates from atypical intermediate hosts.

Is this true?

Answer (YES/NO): NO